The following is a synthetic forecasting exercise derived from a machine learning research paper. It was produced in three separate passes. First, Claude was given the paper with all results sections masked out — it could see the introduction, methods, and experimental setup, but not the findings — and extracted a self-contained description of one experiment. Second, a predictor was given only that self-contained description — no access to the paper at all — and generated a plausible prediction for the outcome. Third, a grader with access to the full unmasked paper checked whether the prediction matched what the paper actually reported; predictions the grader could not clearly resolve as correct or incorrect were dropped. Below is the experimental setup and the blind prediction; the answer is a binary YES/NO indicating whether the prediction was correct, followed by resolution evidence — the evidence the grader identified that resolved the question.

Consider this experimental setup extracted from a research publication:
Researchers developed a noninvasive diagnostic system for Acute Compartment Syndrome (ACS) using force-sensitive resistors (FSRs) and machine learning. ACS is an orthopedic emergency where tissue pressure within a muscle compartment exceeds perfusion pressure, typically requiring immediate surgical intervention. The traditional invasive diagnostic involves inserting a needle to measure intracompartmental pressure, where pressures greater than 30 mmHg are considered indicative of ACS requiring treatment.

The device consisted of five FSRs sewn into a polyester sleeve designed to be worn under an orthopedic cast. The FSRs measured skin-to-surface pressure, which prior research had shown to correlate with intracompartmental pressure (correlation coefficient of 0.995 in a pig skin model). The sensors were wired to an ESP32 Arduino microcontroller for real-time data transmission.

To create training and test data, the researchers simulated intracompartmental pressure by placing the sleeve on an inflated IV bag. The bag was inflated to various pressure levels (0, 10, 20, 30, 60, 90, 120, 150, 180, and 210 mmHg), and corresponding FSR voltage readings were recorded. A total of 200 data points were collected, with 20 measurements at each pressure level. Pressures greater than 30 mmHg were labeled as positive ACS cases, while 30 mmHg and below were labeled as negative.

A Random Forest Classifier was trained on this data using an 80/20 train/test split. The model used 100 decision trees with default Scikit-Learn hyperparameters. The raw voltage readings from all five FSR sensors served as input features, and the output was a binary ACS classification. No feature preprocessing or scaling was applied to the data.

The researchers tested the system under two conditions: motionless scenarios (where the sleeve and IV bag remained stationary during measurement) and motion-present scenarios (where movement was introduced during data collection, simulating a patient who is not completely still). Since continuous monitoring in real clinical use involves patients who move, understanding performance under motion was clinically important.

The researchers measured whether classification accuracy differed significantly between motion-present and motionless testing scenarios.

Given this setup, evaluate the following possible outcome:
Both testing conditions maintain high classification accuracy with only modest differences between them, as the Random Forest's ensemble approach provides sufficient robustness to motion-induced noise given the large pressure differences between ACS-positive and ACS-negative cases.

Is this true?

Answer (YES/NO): YES